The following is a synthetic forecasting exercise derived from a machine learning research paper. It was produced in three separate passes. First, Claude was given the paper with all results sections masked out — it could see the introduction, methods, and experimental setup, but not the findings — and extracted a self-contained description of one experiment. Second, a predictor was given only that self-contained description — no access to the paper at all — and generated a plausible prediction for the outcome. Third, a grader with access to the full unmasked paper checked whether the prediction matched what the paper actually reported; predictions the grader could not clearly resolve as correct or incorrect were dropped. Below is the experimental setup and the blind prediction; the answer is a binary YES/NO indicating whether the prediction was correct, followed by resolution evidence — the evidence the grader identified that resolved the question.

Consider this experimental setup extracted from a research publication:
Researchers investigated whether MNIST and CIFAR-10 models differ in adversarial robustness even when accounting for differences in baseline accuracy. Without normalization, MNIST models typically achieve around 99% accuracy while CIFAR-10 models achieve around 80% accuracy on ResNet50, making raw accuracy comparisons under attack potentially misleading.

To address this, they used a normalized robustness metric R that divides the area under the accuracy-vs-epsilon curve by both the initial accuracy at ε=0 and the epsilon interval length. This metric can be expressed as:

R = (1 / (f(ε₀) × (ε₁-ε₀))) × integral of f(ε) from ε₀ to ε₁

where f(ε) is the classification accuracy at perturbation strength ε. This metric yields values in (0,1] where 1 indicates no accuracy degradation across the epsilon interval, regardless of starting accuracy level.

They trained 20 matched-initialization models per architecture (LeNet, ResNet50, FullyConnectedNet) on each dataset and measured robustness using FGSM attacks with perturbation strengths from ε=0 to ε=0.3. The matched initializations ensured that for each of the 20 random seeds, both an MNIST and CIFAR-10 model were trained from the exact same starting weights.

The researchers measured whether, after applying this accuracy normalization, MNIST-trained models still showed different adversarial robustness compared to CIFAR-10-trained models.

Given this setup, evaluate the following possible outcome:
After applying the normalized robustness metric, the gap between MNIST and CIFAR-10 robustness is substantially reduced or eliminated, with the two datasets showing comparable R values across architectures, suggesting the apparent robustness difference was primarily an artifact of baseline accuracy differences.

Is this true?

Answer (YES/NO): NO